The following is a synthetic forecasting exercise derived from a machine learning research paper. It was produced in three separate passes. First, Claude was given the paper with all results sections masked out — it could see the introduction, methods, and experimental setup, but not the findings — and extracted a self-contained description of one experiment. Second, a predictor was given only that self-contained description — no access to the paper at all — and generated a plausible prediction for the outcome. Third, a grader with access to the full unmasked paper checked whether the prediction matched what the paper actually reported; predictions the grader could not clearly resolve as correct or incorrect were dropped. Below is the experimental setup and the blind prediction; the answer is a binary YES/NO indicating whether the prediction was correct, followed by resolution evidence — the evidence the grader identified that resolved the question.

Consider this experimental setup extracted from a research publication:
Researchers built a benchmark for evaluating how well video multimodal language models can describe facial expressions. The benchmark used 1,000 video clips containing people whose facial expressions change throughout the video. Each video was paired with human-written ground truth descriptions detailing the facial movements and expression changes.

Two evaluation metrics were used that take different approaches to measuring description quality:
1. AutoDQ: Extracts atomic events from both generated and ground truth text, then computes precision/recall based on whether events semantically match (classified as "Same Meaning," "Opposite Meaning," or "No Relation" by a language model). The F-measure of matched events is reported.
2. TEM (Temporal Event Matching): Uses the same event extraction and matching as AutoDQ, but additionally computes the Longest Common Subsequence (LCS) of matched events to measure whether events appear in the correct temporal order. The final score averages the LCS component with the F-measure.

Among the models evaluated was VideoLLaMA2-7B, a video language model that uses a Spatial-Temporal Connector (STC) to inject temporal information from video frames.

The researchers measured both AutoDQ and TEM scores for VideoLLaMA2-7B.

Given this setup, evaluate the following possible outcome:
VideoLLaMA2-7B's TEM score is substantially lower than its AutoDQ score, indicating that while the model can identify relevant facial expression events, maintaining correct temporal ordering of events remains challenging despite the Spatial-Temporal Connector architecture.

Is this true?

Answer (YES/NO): YES